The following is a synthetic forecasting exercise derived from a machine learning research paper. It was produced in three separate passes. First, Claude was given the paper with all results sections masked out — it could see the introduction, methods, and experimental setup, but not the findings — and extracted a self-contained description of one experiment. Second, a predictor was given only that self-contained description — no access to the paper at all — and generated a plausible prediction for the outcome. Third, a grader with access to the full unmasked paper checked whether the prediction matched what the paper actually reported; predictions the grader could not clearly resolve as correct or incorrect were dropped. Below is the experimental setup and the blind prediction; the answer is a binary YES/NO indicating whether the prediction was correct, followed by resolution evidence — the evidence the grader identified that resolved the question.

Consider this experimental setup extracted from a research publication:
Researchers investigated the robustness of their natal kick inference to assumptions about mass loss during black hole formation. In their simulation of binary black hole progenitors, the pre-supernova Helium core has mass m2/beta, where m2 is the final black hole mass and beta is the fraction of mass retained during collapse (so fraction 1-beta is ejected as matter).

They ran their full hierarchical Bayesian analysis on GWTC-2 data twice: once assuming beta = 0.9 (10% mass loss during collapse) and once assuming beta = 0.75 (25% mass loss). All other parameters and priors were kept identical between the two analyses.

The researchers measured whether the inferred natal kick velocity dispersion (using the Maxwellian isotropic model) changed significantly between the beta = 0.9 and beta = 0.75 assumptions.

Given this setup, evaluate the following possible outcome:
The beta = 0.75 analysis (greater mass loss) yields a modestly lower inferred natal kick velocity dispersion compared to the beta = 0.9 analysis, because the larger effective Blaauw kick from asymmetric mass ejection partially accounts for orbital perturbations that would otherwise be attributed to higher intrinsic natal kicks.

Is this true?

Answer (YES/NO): NO